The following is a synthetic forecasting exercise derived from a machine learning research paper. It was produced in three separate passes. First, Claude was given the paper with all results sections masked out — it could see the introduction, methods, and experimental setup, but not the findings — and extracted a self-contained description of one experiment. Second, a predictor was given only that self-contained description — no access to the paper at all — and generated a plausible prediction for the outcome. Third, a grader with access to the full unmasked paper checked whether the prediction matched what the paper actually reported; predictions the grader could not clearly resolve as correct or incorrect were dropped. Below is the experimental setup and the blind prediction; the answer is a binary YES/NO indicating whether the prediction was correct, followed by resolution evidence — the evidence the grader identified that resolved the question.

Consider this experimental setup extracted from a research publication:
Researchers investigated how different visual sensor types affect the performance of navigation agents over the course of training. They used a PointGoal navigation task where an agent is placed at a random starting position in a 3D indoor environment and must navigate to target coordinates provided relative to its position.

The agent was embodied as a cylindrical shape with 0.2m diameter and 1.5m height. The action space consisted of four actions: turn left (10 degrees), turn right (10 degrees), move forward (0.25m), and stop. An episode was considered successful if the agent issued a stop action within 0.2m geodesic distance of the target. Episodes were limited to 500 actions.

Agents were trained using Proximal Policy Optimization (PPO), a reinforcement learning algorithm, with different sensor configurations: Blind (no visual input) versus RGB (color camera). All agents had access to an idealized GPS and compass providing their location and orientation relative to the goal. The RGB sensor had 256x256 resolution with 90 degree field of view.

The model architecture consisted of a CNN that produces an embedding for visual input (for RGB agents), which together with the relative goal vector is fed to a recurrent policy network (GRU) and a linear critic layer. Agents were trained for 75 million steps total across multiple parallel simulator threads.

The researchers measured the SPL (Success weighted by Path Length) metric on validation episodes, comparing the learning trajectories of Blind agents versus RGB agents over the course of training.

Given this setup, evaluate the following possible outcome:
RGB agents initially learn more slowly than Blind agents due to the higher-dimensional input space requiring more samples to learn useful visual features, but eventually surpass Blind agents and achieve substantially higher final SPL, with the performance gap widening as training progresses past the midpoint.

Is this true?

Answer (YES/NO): NO